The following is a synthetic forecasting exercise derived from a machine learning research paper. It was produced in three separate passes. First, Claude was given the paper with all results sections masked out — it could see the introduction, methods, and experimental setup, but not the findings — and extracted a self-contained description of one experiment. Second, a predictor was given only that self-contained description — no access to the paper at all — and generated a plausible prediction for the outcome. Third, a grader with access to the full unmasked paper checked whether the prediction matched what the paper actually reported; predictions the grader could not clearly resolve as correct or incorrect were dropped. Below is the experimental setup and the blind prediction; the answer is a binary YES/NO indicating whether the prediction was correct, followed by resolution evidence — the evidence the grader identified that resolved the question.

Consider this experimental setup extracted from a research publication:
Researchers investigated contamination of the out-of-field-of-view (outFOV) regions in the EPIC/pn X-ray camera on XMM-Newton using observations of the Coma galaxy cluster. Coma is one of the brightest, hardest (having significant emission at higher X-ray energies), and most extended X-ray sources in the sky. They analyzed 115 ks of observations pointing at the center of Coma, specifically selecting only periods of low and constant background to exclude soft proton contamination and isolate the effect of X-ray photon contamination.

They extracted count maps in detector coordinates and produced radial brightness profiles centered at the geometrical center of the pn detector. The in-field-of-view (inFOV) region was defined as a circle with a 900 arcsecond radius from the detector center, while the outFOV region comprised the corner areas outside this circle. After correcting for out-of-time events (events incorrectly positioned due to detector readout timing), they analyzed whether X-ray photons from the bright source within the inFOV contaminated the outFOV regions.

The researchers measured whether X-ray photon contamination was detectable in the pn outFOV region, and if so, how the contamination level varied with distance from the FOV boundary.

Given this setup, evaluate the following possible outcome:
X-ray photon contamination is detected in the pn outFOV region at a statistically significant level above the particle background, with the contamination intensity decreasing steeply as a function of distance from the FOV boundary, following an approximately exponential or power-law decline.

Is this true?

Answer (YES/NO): YES